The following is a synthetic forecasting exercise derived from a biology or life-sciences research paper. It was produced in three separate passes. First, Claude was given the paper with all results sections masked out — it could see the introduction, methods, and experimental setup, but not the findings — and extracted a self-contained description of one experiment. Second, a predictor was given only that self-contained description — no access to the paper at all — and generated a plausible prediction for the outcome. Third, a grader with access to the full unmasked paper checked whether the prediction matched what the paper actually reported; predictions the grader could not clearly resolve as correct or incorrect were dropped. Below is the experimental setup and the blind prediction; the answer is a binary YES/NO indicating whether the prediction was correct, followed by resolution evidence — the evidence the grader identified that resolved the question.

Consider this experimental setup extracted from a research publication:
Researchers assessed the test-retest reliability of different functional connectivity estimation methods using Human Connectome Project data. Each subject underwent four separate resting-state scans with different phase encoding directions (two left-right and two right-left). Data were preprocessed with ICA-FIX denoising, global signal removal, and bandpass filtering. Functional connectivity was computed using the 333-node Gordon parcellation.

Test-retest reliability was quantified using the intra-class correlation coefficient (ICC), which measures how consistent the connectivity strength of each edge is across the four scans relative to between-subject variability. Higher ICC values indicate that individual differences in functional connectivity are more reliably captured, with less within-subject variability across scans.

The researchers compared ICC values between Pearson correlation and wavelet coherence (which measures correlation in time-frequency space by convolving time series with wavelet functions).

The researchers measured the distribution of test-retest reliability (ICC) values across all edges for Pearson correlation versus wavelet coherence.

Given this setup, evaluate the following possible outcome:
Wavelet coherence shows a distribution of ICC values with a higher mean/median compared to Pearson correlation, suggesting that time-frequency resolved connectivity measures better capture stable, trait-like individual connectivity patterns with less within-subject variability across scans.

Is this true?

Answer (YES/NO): NO